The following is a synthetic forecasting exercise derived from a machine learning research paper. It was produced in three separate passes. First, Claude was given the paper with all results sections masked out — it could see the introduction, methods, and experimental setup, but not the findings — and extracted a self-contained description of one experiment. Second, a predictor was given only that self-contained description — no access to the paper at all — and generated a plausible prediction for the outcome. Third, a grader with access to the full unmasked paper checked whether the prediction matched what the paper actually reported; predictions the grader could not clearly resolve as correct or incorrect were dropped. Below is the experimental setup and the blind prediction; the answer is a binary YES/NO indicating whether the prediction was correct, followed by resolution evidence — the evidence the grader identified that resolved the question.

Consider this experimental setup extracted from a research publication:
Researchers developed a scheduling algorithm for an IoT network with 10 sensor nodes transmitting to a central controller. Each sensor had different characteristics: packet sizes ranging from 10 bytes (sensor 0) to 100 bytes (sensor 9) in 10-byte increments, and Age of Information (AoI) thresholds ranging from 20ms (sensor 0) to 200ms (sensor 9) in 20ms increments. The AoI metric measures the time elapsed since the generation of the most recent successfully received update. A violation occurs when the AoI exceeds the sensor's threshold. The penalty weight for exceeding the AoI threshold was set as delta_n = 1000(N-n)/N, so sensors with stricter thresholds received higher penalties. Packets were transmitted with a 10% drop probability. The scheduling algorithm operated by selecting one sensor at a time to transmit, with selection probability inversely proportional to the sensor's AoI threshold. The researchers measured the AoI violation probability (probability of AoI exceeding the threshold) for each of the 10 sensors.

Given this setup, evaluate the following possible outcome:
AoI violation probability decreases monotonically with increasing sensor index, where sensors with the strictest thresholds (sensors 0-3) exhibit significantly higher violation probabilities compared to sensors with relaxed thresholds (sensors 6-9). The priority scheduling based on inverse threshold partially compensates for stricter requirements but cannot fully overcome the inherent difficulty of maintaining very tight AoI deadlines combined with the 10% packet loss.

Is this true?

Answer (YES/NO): NO